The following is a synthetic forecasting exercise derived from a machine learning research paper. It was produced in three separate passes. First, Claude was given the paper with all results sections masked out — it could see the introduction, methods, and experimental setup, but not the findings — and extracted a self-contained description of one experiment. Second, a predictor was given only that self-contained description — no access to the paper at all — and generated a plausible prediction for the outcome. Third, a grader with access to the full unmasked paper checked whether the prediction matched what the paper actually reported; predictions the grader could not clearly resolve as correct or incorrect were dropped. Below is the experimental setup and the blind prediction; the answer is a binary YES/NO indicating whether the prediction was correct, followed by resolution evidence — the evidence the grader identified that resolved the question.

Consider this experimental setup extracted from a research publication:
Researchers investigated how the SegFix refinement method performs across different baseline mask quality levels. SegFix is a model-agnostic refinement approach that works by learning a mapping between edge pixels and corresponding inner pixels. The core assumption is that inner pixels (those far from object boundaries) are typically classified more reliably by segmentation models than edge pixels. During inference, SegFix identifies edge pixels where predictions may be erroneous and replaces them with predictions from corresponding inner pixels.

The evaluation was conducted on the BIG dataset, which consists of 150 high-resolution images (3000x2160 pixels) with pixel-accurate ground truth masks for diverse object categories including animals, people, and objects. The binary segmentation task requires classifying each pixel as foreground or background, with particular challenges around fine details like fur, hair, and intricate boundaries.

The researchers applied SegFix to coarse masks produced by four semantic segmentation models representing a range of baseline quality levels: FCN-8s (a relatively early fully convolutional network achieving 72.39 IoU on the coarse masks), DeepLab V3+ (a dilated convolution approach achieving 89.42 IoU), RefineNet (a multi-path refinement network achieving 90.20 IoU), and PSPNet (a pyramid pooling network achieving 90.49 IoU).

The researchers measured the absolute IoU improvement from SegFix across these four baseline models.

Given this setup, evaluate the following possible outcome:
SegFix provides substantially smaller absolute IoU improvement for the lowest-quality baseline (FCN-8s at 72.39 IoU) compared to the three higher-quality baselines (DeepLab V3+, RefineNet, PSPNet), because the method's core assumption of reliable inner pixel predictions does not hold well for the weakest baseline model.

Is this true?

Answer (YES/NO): YES